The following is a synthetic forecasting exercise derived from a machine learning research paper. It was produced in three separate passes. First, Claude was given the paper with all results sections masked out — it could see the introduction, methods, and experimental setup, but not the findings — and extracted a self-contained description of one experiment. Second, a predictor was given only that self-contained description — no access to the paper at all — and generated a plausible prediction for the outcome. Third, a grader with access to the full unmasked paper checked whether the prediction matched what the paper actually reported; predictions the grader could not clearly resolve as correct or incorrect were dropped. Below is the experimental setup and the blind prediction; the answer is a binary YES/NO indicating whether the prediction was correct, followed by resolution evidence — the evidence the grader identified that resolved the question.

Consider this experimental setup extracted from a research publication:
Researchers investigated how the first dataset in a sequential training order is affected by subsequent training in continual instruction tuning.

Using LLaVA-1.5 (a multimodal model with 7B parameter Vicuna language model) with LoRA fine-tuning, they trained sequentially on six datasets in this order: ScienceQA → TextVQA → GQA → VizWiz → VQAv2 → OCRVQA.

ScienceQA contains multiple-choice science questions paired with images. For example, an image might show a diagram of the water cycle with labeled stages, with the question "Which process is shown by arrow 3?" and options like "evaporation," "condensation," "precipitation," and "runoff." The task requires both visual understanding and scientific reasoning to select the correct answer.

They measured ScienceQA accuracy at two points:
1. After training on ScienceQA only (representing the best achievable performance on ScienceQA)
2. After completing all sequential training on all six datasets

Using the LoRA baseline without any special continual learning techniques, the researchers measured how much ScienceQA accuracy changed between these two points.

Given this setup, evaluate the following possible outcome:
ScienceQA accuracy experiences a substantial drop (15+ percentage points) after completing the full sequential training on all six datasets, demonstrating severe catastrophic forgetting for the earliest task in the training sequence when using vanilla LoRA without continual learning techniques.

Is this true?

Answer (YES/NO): YES